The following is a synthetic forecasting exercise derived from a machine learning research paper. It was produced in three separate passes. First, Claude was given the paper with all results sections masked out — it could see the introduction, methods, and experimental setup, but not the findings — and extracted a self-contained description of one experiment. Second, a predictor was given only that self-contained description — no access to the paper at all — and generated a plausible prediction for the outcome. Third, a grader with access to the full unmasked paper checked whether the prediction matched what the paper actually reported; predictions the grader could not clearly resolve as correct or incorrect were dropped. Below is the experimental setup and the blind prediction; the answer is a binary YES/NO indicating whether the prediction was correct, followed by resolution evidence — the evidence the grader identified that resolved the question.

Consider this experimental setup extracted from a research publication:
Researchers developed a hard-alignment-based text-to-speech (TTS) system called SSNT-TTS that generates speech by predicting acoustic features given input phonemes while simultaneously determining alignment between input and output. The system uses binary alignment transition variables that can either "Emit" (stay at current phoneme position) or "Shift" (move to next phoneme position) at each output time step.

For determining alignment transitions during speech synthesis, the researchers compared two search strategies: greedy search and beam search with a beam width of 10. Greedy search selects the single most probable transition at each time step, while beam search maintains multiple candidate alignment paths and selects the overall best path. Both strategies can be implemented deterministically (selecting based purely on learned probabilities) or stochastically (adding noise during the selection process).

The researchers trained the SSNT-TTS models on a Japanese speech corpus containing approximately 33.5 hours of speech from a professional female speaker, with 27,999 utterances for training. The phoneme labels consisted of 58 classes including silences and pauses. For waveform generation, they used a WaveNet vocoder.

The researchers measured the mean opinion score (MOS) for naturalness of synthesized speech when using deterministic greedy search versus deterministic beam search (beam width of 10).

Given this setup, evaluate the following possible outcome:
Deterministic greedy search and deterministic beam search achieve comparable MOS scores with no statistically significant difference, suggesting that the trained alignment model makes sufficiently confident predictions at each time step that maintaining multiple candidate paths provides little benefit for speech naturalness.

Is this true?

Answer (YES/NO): NO